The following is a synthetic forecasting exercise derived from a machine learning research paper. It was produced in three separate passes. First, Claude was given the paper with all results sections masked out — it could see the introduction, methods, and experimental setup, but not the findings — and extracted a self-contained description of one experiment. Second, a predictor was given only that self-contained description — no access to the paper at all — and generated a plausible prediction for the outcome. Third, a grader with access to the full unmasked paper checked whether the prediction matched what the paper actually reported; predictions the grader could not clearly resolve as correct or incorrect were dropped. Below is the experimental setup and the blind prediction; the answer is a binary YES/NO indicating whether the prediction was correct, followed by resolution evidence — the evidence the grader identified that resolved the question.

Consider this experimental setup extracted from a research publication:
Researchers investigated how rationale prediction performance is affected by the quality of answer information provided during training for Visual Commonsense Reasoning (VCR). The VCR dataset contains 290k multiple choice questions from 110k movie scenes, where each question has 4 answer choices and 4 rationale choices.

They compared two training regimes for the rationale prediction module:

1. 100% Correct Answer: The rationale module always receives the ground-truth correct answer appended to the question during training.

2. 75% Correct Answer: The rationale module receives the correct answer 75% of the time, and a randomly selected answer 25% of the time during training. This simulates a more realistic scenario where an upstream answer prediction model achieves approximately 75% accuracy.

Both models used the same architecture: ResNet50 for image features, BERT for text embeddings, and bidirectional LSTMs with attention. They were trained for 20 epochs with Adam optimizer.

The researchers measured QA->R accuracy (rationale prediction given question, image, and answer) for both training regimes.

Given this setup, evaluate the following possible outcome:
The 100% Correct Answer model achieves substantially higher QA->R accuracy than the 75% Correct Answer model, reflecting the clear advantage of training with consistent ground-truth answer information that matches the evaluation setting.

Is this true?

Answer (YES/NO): YES